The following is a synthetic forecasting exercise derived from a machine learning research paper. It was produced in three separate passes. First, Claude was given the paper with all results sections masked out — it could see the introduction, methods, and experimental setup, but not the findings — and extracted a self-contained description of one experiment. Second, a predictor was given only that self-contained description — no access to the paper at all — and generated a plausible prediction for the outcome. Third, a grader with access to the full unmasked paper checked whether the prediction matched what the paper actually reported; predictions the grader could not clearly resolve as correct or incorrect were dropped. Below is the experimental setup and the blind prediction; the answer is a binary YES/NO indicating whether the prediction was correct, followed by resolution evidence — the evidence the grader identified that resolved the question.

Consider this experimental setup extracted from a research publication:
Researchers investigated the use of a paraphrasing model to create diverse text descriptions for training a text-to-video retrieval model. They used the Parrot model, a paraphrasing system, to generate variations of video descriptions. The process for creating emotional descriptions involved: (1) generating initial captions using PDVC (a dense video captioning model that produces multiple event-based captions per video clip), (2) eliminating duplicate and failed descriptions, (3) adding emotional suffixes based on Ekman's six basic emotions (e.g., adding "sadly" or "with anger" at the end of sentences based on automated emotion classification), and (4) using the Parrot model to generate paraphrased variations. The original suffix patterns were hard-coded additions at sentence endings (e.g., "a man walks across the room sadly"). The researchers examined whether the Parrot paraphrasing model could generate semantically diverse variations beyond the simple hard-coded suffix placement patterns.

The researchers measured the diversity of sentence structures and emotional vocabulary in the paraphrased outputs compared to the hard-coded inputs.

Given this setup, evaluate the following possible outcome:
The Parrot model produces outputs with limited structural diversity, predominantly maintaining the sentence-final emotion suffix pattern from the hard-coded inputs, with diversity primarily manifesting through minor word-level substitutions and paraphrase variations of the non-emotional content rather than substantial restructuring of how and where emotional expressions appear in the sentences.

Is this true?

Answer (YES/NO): NO